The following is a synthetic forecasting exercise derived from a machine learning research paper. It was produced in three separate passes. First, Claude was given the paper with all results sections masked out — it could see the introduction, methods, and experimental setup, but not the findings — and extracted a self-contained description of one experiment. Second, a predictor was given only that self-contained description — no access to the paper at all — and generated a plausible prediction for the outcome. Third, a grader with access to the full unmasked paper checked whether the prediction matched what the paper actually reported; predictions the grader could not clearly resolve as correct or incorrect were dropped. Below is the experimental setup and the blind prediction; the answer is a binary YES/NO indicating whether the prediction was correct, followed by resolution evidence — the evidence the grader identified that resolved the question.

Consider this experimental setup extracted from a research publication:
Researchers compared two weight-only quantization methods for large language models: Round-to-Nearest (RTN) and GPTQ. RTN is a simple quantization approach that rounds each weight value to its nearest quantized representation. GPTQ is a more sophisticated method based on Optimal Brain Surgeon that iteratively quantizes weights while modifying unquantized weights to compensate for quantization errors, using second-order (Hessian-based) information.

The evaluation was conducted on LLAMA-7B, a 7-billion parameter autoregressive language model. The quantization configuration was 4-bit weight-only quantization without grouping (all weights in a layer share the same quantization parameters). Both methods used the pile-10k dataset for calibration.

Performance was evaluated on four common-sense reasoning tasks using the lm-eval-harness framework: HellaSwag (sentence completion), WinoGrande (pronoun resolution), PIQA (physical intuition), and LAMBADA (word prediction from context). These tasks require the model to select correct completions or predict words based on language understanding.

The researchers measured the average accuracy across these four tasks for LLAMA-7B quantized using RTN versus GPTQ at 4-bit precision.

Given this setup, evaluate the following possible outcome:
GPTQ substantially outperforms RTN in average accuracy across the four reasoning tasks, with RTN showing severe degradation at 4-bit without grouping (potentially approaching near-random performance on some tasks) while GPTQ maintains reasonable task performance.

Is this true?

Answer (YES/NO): NO